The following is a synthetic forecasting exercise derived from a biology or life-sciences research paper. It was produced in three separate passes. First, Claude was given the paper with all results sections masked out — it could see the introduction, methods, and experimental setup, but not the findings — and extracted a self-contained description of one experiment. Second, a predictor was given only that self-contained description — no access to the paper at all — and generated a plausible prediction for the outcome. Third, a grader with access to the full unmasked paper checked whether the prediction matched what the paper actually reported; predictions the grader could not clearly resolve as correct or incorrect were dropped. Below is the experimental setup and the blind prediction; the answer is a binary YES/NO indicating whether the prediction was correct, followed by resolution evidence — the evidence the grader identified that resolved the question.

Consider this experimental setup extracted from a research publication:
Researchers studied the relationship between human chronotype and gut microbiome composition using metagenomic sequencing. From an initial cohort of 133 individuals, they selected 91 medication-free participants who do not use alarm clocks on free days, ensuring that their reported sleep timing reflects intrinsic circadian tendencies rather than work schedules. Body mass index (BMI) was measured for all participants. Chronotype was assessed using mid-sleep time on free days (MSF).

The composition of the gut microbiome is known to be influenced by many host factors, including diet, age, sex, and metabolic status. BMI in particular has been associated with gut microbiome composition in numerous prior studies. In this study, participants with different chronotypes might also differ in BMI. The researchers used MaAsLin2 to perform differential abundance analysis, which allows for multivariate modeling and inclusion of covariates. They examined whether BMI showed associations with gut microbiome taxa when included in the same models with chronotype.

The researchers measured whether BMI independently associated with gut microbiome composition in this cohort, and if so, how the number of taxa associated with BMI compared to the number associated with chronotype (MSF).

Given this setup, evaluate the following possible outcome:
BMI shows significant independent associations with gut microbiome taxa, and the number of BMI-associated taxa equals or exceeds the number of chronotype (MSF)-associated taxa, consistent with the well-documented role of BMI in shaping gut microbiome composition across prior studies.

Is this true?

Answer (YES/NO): NO